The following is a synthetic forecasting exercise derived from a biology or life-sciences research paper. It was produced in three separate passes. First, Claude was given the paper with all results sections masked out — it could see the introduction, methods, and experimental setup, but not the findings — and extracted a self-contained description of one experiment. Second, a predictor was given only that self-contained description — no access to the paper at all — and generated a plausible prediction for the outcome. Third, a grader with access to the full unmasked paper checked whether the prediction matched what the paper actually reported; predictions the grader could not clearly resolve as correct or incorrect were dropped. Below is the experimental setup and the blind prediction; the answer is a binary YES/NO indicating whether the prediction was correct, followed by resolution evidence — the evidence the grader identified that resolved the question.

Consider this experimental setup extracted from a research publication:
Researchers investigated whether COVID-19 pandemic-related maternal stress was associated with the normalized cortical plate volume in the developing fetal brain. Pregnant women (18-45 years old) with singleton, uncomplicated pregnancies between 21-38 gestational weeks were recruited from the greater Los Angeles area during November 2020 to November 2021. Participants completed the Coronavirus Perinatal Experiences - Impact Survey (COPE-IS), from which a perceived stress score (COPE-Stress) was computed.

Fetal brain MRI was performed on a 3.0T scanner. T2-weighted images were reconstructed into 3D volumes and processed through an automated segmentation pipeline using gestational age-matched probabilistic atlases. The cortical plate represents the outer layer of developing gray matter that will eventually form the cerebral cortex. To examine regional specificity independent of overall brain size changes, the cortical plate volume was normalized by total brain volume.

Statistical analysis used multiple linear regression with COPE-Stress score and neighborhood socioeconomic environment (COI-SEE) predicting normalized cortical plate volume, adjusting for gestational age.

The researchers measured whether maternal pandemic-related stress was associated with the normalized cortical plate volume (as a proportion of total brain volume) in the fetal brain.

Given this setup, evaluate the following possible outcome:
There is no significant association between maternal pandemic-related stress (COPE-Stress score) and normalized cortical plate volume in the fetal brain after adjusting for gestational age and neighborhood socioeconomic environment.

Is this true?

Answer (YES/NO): YES